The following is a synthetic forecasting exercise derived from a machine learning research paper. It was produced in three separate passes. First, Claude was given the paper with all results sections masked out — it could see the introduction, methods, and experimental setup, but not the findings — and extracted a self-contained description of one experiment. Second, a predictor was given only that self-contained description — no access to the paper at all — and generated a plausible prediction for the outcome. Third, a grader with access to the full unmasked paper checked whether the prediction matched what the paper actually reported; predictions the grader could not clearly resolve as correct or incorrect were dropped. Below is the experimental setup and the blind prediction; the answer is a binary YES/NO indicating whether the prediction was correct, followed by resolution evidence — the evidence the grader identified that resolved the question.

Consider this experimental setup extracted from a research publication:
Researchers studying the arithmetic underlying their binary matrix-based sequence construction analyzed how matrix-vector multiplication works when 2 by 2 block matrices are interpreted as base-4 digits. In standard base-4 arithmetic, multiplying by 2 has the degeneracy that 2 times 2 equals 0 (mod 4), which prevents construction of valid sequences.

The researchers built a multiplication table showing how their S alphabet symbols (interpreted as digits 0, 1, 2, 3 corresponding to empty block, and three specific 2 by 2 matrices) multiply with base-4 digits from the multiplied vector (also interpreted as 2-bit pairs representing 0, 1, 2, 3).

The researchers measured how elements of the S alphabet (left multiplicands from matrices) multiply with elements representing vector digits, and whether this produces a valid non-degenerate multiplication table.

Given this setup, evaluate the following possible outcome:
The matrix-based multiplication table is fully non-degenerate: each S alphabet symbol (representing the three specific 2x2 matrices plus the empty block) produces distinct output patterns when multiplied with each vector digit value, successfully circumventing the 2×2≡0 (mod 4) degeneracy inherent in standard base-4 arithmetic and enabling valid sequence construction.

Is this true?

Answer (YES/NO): YES